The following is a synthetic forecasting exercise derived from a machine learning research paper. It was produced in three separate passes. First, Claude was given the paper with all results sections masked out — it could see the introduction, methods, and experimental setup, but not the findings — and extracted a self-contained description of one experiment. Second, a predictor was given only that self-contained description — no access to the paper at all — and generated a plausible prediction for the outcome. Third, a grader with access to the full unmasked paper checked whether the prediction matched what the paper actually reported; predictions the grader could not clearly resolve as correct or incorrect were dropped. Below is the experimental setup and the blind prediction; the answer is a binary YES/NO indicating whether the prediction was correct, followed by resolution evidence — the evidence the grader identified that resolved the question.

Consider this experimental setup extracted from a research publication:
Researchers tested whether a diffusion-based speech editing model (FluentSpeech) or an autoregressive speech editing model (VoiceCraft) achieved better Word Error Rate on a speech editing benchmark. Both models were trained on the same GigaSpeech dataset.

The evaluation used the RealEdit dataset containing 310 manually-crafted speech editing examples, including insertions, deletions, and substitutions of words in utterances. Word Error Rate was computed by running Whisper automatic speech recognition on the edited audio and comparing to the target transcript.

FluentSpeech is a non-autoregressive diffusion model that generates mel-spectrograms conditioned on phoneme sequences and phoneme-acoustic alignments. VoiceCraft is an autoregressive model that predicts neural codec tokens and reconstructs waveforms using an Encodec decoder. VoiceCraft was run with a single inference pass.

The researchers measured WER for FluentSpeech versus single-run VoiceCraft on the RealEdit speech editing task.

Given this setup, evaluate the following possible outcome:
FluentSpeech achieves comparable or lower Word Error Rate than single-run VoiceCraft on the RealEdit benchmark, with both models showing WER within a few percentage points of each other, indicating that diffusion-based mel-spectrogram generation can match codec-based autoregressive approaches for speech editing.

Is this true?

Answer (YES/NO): YES